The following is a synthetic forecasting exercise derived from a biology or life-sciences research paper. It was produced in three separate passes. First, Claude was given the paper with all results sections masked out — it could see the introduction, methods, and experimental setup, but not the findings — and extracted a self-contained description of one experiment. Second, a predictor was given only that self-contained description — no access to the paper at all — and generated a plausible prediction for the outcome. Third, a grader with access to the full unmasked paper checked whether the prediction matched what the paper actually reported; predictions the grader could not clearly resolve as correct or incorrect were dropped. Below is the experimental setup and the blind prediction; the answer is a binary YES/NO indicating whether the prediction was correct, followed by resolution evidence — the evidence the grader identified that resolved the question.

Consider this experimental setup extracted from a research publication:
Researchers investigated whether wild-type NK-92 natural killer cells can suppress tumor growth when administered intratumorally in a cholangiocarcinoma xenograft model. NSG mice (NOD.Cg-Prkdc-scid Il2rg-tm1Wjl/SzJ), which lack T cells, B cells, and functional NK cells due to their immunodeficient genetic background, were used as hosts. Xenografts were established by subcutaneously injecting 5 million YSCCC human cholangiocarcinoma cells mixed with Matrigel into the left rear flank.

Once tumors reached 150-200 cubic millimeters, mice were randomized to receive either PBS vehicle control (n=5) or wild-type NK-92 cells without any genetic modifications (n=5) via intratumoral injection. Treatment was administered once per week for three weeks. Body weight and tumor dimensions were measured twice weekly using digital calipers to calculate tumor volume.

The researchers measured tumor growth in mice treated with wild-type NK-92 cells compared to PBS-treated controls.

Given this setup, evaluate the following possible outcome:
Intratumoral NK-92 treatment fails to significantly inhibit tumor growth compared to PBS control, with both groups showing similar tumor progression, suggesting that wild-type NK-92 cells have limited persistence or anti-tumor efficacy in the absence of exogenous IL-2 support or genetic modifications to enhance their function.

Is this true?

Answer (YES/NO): YES